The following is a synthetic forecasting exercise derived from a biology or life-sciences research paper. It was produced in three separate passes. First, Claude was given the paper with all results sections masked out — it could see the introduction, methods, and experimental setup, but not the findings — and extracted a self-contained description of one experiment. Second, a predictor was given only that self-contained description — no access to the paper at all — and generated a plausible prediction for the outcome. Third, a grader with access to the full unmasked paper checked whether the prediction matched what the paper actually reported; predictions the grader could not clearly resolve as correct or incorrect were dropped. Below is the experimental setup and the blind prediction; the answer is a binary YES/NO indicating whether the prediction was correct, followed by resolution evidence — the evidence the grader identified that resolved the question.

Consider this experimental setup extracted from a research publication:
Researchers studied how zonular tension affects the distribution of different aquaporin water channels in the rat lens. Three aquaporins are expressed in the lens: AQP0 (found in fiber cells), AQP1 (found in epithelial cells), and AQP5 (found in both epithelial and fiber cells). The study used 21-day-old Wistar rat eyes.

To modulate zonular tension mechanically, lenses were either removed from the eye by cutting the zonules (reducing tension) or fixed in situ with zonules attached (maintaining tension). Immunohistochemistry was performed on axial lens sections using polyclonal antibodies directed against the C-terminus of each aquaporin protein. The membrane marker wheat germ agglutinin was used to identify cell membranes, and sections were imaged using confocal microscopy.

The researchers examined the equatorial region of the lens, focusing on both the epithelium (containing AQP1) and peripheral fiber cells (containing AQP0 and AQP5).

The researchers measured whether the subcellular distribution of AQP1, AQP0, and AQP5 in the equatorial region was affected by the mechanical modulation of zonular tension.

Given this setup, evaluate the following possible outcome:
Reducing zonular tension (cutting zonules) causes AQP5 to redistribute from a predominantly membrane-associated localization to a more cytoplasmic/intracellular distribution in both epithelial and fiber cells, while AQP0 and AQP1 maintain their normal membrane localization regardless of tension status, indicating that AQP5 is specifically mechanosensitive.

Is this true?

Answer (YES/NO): NO